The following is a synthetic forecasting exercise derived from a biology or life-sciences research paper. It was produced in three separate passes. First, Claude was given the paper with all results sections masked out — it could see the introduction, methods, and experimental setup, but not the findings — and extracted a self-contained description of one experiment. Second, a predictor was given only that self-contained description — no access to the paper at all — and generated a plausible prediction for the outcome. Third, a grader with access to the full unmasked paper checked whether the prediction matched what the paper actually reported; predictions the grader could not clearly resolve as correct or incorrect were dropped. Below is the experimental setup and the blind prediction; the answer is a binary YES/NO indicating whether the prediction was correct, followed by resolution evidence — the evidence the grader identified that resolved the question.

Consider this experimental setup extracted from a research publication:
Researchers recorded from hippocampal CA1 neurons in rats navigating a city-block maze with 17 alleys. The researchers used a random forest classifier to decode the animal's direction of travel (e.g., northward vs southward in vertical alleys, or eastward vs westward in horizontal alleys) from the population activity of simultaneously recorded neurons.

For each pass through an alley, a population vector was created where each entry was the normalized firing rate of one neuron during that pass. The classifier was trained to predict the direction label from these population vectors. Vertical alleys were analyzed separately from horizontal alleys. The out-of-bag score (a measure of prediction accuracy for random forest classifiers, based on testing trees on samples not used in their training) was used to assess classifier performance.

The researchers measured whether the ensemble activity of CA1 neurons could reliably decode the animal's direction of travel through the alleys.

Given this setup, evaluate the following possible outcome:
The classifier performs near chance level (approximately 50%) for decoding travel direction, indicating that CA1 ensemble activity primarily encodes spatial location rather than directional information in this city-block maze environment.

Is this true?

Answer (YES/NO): NO